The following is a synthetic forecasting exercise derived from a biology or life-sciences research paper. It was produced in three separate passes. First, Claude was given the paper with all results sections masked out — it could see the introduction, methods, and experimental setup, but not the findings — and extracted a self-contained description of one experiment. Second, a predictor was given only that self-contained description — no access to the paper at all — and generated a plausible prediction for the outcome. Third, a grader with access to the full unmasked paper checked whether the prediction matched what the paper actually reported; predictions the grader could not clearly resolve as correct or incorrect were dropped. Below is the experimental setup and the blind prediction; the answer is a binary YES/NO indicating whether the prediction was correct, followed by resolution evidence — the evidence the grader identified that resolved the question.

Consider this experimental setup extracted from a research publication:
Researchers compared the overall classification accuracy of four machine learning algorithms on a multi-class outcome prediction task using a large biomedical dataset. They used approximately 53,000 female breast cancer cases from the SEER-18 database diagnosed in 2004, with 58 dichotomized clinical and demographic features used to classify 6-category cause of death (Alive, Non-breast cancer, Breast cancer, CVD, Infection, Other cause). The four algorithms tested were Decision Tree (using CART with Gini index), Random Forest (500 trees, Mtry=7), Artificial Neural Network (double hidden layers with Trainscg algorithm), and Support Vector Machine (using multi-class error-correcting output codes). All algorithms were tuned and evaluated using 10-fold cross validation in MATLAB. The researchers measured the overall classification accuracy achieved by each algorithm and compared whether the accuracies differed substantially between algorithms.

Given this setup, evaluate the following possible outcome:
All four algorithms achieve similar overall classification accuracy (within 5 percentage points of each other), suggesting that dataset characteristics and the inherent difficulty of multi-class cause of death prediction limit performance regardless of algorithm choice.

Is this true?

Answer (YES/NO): YES